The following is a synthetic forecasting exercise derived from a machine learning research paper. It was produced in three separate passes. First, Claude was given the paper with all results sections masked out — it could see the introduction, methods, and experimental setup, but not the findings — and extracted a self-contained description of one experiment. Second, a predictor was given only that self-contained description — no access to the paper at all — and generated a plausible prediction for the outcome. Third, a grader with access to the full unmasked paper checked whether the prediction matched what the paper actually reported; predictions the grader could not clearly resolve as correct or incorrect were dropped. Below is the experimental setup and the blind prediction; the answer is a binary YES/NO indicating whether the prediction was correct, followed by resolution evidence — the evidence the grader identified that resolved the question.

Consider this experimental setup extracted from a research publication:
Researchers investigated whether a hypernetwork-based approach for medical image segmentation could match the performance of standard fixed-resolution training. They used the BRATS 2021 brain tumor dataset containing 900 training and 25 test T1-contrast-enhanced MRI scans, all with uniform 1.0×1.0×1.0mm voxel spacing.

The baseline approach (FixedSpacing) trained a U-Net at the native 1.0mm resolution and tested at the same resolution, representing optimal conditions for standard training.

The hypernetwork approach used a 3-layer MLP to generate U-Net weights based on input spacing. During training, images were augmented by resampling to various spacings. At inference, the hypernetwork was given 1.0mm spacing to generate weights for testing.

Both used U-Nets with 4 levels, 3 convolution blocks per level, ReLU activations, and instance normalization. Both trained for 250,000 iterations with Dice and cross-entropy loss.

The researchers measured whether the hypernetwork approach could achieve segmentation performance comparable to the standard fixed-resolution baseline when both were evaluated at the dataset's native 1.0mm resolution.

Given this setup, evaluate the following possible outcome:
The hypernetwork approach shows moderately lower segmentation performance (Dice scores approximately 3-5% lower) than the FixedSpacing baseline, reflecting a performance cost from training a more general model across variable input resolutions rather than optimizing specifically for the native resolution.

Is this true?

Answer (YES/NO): NO